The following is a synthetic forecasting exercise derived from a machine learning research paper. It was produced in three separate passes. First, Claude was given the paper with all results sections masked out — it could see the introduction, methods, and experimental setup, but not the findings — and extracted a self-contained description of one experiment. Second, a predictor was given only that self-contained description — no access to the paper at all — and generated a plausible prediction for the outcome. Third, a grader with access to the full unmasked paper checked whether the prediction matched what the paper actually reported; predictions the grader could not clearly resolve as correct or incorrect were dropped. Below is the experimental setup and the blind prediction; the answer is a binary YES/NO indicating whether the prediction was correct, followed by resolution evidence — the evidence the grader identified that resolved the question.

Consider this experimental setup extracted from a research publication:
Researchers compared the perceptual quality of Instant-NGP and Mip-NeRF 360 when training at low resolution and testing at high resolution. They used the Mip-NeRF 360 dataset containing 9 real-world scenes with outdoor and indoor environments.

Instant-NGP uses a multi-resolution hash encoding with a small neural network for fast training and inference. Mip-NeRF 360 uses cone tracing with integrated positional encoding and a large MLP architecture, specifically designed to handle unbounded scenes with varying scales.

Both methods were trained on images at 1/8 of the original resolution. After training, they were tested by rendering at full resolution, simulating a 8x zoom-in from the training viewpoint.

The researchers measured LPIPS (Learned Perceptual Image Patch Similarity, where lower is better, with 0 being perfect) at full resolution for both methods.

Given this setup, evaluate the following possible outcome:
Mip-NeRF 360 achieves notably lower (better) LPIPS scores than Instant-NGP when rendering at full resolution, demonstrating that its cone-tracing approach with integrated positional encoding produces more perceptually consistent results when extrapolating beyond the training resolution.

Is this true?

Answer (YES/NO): YES